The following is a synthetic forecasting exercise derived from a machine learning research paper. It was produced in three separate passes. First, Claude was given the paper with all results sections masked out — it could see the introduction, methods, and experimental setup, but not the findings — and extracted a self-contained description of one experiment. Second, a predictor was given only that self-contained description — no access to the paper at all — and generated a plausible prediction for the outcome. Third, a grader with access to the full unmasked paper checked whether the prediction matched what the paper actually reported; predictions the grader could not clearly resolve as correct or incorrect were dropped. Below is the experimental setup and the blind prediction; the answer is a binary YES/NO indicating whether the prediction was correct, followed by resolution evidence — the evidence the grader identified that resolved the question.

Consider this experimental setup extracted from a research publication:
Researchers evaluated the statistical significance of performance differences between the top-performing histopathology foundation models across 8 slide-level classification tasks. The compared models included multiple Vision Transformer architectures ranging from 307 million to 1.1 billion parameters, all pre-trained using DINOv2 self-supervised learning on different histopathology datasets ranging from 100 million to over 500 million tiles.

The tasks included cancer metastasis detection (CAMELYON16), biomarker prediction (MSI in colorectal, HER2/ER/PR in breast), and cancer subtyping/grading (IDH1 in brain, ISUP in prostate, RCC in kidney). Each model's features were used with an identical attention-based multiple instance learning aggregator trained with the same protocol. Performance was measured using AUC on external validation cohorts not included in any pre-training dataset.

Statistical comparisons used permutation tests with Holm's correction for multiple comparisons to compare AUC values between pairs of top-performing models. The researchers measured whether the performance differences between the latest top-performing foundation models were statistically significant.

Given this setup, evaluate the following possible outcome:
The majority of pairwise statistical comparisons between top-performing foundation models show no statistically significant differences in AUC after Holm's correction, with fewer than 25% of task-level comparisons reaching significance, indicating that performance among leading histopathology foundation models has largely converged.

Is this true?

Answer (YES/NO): NO